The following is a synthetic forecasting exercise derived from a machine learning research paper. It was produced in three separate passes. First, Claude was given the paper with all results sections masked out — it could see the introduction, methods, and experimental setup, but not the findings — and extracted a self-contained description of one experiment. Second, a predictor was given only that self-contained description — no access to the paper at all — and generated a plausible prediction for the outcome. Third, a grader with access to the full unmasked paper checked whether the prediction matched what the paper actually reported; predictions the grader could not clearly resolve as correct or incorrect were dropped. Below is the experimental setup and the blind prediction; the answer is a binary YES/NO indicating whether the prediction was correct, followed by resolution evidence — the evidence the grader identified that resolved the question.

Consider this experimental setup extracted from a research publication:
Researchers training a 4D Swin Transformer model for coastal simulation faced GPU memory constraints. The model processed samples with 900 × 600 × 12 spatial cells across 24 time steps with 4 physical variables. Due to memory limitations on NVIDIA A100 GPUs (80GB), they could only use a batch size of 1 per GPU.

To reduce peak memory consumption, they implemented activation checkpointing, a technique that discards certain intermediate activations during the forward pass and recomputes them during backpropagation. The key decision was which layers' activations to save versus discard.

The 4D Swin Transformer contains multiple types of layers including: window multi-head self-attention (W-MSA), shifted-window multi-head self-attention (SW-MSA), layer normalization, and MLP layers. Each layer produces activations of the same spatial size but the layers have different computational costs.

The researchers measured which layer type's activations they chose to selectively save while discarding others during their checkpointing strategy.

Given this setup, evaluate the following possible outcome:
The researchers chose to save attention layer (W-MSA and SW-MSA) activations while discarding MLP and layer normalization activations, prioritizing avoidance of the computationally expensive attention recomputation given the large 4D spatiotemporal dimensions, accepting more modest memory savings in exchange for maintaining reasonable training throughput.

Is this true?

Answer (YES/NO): NO